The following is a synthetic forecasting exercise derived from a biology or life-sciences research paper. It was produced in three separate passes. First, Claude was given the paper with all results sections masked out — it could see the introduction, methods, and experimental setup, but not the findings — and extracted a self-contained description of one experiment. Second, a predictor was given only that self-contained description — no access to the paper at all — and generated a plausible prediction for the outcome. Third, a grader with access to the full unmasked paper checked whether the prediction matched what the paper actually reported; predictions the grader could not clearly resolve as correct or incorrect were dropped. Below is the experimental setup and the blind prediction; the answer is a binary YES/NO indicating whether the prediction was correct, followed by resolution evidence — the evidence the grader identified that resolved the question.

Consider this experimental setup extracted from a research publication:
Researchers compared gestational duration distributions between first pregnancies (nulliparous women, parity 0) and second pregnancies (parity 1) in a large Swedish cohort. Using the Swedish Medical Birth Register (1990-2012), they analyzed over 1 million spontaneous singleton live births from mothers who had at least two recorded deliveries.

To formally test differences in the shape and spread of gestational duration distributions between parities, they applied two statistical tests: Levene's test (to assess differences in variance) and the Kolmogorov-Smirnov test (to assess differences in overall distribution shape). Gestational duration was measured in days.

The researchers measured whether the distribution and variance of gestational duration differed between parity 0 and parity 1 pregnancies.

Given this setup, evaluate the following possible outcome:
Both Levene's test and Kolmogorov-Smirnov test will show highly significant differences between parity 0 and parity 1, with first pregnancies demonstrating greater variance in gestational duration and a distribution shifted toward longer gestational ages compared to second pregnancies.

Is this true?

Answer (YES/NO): NO